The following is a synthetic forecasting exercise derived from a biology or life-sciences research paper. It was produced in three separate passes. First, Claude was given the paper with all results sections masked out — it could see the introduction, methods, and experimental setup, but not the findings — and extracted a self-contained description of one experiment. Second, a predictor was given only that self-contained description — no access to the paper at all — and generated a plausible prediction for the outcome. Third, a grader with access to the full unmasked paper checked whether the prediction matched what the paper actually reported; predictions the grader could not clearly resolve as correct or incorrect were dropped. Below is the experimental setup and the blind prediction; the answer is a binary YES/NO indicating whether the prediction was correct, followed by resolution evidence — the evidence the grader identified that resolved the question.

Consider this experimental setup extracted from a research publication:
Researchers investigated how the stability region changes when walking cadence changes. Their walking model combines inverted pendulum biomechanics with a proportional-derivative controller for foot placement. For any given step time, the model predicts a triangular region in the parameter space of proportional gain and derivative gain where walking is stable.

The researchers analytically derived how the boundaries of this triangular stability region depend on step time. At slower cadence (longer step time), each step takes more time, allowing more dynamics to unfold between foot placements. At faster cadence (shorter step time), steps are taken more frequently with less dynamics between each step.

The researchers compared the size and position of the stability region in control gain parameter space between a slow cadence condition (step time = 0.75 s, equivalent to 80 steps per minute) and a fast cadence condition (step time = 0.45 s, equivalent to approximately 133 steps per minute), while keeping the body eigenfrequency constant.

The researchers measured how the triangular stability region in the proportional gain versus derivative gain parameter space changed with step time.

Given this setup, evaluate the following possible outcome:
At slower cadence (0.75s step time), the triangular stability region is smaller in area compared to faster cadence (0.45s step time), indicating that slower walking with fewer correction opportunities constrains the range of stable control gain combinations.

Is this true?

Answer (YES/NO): YES